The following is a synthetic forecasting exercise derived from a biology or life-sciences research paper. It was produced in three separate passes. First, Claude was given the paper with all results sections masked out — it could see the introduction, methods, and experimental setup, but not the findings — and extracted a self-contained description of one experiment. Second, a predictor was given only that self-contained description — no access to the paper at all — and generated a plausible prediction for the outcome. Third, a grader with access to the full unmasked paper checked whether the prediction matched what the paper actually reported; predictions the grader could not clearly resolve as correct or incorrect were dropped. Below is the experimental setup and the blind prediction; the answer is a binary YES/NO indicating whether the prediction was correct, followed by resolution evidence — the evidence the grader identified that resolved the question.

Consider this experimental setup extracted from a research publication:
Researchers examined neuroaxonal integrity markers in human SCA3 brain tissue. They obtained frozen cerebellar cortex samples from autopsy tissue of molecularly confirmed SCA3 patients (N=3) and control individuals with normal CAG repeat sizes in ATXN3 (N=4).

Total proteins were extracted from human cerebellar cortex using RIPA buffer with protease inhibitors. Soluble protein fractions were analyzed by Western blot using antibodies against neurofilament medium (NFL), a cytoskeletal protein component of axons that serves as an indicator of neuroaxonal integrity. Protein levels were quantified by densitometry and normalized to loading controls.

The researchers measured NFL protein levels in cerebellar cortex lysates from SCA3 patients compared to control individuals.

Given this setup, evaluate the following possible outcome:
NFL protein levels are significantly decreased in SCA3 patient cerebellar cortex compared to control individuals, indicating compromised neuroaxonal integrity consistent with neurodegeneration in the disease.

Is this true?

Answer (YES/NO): YES